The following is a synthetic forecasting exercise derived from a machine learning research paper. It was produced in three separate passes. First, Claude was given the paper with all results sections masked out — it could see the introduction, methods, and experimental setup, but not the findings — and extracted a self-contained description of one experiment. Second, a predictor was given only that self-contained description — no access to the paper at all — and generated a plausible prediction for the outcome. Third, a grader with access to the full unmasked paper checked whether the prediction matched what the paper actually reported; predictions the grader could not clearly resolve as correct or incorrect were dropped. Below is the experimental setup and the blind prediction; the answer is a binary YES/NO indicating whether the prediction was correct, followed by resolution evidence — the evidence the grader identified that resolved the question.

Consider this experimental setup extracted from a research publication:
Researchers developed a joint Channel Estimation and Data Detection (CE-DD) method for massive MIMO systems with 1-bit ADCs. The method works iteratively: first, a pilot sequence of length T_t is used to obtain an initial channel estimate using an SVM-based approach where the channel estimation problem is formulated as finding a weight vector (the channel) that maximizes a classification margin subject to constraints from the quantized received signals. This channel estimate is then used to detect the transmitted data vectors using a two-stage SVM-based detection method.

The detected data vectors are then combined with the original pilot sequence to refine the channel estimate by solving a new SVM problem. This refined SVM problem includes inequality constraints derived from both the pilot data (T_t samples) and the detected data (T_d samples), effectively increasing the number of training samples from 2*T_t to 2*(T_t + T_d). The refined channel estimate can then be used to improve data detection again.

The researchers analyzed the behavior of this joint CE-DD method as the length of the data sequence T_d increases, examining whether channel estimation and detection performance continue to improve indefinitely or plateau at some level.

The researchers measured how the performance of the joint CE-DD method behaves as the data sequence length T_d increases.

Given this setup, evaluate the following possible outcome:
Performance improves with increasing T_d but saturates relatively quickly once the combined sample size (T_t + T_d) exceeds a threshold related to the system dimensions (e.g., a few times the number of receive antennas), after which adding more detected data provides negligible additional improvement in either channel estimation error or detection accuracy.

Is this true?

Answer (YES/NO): YES